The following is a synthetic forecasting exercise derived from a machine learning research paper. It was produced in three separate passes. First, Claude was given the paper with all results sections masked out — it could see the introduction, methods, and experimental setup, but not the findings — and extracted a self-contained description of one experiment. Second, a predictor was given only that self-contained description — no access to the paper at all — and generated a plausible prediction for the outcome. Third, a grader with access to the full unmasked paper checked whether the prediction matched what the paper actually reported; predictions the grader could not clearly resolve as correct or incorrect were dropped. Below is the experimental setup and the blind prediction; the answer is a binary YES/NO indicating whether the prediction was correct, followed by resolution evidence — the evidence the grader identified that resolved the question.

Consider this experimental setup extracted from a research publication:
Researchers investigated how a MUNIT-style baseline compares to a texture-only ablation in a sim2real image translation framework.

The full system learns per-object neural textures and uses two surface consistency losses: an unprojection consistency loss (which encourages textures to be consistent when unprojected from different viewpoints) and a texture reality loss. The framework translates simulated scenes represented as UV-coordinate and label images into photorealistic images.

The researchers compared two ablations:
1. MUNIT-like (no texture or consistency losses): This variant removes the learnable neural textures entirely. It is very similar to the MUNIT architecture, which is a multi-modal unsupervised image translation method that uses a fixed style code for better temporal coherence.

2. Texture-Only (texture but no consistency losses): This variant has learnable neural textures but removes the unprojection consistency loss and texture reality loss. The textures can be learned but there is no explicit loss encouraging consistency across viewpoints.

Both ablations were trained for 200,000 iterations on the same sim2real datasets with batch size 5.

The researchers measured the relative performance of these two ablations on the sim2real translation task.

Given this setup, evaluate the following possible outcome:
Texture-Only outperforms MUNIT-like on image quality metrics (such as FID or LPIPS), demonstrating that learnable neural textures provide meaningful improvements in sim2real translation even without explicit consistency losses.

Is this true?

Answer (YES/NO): YES